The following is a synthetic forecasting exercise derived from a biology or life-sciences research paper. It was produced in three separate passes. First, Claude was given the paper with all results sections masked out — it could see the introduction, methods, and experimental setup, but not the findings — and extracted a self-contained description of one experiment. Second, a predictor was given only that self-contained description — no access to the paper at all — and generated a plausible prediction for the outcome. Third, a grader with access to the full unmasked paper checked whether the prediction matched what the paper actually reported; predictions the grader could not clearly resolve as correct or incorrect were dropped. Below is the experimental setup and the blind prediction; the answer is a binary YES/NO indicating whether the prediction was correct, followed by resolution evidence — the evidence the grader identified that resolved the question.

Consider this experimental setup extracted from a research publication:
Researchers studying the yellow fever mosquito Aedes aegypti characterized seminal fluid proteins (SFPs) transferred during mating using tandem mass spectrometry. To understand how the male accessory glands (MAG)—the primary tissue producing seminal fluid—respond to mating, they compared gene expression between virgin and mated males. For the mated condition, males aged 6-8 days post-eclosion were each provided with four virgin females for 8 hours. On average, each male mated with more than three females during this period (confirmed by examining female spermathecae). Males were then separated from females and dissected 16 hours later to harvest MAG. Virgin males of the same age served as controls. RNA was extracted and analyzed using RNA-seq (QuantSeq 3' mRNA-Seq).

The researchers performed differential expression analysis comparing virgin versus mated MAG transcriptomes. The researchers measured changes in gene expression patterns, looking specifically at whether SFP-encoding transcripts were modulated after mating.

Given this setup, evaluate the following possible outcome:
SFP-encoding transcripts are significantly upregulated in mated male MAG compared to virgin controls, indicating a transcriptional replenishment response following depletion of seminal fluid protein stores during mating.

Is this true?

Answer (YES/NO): NO